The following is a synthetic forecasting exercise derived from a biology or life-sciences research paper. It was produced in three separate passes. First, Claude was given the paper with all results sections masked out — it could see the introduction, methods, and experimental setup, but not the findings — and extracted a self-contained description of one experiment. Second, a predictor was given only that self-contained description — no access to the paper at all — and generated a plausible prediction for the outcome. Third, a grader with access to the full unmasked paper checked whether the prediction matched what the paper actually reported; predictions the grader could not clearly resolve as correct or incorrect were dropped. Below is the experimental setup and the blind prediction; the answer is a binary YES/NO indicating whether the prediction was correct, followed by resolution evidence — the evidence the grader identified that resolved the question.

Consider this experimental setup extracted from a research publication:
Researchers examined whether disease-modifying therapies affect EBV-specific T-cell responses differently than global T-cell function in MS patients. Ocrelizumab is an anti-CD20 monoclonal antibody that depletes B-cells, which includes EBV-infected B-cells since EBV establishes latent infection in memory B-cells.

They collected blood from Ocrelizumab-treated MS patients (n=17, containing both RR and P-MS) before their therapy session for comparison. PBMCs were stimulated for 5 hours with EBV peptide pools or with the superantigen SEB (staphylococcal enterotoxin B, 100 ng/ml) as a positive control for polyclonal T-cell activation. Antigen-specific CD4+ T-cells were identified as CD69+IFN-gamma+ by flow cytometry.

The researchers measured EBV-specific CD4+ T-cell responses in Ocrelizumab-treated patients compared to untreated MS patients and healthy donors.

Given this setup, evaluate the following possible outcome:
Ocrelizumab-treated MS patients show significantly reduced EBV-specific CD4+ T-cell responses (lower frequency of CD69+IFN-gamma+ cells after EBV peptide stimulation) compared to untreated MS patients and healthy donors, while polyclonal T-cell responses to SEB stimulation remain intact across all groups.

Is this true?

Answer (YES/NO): NO